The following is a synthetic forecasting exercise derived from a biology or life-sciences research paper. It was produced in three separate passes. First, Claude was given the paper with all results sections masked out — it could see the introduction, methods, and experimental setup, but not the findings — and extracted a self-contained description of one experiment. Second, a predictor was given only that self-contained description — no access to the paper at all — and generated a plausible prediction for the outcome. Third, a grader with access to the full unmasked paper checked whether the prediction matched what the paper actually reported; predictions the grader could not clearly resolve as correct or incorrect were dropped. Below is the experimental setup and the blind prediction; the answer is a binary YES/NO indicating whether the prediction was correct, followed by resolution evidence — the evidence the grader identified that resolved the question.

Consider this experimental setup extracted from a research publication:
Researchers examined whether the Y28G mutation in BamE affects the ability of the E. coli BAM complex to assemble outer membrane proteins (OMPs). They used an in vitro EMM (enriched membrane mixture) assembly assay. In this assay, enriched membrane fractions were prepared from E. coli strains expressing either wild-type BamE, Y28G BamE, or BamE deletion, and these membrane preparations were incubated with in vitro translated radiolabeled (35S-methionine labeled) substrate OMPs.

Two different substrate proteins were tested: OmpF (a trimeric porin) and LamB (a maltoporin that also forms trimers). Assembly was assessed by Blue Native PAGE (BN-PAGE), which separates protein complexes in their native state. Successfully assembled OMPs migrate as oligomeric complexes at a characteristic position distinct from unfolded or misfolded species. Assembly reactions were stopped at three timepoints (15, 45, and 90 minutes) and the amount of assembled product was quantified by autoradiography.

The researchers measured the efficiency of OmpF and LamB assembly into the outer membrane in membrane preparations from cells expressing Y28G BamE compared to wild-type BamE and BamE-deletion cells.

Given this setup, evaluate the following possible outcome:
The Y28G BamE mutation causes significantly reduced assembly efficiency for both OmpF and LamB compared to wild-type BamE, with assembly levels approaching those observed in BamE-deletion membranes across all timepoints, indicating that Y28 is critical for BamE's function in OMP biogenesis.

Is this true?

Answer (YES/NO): NO